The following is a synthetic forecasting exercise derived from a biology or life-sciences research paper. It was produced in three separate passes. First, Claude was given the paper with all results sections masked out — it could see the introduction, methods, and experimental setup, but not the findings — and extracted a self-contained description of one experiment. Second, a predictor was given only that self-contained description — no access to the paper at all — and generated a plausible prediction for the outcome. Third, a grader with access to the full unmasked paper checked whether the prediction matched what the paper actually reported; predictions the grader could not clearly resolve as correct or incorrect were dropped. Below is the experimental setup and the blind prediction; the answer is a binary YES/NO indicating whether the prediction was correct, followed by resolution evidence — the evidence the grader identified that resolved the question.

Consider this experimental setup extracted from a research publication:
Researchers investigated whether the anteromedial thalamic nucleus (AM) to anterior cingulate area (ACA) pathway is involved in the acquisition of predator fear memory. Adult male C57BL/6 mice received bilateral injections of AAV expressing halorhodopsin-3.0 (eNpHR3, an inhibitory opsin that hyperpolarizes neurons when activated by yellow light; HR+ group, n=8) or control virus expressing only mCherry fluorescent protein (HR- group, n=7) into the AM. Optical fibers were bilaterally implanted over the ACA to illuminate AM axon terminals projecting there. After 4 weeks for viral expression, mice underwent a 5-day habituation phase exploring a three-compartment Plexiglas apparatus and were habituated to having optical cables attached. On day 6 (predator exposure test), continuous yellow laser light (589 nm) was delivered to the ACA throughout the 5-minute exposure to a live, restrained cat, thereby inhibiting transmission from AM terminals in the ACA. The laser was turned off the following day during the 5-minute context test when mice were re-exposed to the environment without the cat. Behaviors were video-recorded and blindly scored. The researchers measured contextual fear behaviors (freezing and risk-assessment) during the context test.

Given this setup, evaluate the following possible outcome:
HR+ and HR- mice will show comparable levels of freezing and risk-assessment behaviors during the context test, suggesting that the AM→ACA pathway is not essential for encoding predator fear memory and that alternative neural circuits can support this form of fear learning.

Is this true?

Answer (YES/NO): NO